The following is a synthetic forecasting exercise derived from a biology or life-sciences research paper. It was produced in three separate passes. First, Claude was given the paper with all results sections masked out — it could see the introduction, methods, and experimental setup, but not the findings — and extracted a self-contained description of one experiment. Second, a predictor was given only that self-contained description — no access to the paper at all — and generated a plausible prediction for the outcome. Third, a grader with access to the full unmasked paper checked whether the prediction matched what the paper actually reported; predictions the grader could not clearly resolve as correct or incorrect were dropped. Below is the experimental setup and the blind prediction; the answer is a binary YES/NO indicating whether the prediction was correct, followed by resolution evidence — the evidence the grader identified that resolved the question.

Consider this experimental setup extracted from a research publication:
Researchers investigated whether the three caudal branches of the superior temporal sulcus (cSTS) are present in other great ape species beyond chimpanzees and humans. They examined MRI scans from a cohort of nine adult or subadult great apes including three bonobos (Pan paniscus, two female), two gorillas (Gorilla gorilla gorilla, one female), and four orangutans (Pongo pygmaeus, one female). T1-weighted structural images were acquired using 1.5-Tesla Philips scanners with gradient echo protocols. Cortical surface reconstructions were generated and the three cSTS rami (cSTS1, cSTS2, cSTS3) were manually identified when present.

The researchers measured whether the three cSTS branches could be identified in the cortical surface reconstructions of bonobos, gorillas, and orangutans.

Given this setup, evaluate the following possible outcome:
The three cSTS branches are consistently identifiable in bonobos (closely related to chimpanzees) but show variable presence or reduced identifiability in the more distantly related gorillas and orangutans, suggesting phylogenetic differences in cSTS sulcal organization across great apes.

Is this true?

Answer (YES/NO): NO